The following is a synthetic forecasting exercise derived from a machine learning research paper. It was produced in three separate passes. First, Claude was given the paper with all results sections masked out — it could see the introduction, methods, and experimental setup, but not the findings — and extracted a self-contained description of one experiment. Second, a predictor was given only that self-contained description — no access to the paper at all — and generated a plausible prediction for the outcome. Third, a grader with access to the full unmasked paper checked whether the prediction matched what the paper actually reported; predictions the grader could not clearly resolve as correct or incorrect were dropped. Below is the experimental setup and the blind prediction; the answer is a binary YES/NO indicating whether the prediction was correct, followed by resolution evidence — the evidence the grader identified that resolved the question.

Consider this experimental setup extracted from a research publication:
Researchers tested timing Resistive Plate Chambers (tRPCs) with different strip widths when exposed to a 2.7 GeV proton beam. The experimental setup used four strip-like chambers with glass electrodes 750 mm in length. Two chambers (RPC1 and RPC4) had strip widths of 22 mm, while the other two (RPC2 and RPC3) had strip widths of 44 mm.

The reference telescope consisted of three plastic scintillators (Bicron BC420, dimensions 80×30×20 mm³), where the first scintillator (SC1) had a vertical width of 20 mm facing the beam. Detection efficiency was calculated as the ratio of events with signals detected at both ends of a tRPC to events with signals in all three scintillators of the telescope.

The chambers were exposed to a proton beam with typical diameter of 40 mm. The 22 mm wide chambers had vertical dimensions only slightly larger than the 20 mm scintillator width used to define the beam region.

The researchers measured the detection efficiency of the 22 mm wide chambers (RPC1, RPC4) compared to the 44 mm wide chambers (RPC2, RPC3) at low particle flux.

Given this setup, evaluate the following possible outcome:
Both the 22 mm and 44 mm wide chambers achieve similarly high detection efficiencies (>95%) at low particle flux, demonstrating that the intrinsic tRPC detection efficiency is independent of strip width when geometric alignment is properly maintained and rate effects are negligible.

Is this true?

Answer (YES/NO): NO